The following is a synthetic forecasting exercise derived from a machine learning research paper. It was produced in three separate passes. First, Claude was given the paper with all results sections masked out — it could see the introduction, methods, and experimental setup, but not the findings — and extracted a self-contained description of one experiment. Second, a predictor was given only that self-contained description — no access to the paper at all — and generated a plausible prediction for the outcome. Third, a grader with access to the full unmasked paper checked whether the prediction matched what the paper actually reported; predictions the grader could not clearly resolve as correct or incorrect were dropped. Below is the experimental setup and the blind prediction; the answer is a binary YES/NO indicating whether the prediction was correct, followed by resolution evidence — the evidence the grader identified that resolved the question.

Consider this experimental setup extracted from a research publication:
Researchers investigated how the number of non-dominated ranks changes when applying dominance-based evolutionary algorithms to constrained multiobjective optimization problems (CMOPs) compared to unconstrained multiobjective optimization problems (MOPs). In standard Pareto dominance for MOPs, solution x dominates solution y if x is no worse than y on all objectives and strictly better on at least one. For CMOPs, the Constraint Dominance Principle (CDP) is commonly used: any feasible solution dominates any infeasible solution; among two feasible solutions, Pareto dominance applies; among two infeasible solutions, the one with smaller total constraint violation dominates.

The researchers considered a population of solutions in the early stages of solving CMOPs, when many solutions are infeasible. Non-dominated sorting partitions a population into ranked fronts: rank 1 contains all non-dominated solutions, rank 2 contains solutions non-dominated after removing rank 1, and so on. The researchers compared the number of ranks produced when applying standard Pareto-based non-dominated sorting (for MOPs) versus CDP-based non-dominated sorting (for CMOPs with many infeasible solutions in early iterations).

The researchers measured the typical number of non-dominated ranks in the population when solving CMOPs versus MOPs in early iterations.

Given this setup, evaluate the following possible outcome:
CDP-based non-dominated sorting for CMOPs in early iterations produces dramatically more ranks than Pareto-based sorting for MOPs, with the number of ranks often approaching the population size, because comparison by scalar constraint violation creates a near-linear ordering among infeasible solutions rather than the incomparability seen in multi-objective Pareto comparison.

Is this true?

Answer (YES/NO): YES